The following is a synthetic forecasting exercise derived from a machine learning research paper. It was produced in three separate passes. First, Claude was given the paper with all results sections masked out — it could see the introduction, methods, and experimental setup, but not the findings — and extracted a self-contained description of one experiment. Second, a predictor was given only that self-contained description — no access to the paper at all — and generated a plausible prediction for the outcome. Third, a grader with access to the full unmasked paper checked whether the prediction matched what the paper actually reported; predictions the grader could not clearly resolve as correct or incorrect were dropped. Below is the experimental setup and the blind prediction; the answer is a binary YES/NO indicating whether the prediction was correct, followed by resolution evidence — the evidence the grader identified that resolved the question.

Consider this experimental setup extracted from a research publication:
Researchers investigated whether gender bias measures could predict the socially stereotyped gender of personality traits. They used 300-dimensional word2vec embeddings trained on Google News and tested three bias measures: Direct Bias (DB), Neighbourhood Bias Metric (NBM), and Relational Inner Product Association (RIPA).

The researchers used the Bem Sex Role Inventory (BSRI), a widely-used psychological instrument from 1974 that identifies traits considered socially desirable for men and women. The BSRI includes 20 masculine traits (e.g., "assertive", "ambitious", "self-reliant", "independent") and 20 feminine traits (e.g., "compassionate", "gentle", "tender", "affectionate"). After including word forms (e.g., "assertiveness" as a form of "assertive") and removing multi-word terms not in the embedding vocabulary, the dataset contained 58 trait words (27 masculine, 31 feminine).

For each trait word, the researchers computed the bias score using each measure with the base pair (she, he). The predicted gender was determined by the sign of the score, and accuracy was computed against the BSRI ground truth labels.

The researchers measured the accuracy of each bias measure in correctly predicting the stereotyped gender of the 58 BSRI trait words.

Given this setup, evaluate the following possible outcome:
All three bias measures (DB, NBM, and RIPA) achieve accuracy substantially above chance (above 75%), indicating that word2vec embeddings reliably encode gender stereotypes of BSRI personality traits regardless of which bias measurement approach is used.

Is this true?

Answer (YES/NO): NO